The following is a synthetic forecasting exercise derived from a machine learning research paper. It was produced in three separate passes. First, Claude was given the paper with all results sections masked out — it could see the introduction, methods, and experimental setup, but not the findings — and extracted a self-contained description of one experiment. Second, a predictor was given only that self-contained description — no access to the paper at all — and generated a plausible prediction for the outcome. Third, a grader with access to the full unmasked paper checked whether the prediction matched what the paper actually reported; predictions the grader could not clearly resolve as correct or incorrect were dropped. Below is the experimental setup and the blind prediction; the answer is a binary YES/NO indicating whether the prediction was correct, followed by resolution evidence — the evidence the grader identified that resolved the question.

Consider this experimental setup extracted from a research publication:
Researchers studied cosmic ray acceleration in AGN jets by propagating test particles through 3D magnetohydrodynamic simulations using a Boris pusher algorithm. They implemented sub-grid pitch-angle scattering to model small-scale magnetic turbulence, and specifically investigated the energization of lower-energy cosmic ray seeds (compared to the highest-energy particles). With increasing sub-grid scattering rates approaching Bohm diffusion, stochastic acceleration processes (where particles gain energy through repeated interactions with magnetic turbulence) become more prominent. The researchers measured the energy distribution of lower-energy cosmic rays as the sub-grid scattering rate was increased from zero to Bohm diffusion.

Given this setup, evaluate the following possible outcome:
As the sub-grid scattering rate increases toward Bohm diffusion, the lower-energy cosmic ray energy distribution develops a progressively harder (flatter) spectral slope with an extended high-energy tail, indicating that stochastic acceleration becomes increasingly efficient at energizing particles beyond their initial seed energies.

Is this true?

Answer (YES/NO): YES